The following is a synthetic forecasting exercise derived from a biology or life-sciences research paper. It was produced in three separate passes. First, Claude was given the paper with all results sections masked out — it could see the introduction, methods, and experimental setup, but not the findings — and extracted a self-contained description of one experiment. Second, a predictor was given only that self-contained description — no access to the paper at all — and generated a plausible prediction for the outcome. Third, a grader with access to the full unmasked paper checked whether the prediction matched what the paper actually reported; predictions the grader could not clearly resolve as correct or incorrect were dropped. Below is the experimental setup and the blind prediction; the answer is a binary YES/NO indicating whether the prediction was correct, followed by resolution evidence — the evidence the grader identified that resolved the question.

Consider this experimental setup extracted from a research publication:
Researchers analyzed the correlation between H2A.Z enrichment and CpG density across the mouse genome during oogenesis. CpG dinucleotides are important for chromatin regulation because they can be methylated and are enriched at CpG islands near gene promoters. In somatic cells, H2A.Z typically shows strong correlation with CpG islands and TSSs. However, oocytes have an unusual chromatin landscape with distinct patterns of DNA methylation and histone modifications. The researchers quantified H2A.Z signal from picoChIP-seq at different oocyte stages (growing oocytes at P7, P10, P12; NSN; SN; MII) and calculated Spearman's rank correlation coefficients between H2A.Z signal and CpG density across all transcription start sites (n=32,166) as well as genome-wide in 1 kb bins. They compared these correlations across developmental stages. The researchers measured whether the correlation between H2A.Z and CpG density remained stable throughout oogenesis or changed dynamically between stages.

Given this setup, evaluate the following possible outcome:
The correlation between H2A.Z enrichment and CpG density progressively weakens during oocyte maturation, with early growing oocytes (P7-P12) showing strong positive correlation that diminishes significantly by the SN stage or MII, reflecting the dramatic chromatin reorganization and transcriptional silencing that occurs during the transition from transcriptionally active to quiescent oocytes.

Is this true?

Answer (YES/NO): NO